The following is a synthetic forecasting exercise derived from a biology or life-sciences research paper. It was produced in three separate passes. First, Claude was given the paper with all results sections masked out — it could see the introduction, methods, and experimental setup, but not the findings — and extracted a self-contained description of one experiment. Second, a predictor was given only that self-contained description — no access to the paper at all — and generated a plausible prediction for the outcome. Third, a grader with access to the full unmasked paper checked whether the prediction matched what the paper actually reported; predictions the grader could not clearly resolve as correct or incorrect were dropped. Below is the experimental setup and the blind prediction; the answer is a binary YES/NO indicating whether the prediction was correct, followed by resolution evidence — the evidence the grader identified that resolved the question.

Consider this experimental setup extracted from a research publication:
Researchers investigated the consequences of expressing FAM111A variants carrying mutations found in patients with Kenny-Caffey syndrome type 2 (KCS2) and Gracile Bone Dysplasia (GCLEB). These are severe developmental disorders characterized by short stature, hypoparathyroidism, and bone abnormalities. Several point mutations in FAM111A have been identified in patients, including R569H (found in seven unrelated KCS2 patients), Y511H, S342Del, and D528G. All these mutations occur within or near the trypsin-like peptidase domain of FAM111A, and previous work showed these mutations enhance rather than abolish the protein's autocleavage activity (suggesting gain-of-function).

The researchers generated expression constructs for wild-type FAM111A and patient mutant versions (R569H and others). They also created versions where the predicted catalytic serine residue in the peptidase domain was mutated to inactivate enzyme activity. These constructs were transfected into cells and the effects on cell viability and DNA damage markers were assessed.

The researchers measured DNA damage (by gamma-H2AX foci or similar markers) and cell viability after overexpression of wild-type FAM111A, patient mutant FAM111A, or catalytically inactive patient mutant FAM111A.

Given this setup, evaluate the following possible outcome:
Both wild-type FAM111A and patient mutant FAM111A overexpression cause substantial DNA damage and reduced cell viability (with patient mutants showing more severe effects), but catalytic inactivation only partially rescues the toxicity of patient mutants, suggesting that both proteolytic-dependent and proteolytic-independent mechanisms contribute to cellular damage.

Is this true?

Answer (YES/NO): NO